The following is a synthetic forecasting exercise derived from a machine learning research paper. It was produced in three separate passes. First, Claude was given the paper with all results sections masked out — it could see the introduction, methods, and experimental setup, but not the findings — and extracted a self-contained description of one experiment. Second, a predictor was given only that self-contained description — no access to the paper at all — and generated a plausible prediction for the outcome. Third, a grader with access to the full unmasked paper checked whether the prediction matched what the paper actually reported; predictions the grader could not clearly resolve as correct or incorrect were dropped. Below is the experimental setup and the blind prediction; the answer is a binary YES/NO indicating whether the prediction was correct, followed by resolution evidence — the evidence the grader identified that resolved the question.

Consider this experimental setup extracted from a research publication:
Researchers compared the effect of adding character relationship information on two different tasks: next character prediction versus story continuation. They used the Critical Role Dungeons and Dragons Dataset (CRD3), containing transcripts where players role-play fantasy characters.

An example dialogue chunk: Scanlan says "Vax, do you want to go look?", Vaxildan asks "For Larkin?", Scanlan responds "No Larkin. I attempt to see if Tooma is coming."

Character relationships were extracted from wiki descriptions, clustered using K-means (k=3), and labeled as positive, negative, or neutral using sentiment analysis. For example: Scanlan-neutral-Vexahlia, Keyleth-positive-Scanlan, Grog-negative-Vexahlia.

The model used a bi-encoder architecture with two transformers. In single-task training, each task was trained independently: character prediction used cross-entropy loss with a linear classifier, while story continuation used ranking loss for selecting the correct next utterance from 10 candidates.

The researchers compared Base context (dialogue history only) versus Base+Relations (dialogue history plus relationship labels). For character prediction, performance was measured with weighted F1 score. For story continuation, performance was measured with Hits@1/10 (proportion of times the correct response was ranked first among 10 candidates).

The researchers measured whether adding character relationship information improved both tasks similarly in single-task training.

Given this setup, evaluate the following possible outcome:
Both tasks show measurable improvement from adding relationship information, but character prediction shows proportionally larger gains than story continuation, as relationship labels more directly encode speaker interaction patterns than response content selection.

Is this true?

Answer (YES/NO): NO